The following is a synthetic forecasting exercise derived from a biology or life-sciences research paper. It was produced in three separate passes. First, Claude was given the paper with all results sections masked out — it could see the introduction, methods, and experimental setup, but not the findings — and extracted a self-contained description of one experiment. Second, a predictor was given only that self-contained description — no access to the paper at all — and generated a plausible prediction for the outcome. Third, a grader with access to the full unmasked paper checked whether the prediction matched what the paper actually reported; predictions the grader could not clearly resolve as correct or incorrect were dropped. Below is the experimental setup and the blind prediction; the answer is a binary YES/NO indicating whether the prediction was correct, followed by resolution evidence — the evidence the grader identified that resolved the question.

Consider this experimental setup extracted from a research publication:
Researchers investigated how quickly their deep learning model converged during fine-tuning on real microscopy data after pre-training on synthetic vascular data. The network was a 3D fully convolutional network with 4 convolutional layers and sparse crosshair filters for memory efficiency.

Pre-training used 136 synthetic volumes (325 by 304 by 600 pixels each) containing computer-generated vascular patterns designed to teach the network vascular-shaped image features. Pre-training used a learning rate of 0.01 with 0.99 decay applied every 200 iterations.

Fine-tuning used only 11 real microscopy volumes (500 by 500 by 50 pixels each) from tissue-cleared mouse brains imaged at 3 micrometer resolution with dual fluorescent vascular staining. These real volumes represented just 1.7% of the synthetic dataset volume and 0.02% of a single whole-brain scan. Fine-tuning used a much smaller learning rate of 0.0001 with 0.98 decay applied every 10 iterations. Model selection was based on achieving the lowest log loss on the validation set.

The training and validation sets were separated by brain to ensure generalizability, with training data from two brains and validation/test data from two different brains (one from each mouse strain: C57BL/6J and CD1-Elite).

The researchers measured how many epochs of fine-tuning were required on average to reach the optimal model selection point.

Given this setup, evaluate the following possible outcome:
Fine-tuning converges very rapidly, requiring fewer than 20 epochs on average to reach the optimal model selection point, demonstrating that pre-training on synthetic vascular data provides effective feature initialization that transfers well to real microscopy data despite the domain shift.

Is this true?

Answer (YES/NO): NO